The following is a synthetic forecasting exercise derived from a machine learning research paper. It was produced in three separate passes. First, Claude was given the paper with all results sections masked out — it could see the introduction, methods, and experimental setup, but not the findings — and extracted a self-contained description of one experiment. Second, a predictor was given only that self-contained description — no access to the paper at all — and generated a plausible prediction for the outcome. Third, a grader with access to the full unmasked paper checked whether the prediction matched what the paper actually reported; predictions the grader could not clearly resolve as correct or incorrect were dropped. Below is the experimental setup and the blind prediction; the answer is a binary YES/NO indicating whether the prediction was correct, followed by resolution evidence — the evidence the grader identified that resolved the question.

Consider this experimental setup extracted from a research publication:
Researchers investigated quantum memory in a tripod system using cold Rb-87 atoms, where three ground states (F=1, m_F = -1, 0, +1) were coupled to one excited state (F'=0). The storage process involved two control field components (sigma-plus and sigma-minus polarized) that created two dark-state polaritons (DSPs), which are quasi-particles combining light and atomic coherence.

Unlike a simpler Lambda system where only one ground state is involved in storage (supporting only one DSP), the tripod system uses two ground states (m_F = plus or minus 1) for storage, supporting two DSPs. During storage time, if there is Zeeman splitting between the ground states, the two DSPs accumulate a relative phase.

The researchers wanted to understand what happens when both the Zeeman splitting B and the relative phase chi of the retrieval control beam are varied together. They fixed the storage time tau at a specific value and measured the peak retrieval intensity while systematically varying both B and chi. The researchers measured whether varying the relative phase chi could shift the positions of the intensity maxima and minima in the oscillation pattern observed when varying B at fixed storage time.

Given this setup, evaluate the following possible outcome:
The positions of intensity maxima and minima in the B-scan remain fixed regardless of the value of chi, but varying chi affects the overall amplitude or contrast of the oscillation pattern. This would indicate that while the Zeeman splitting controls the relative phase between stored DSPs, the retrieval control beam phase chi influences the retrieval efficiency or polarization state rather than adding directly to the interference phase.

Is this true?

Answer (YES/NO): NO